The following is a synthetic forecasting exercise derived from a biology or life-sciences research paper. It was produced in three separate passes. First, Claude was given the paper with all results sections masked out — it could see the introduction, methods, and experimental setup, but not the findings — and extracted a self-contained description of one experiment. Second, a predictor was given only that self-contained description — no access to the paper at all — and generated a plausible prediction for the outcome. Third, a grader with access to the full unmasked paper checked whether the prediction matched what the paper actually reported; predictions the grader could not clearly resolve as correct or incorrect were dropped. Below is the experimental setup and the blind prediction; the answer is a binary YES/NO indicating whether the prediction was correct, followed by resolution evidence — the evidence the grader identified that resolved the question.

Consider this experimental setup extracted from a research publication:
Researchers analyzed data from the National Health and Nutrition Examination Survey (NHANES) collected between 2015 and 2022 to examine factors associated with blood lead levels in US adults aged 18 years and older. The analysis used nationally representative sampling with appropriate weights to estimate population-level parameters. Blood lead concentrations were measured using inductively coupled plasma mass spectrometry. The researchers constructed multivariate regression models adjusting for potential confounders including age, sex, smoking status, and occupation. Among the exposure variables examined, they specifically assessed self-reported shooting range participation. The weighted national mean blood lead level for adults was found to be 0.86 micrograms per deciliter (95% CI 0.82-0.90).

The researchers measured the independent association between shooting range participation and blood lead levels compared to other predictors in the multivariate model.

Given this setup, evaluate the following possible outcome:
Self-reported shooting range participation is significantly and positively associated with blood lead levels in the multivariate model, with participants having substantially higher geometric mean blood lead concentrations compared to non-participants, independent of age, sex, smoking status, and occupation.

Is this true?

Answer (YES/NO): YES